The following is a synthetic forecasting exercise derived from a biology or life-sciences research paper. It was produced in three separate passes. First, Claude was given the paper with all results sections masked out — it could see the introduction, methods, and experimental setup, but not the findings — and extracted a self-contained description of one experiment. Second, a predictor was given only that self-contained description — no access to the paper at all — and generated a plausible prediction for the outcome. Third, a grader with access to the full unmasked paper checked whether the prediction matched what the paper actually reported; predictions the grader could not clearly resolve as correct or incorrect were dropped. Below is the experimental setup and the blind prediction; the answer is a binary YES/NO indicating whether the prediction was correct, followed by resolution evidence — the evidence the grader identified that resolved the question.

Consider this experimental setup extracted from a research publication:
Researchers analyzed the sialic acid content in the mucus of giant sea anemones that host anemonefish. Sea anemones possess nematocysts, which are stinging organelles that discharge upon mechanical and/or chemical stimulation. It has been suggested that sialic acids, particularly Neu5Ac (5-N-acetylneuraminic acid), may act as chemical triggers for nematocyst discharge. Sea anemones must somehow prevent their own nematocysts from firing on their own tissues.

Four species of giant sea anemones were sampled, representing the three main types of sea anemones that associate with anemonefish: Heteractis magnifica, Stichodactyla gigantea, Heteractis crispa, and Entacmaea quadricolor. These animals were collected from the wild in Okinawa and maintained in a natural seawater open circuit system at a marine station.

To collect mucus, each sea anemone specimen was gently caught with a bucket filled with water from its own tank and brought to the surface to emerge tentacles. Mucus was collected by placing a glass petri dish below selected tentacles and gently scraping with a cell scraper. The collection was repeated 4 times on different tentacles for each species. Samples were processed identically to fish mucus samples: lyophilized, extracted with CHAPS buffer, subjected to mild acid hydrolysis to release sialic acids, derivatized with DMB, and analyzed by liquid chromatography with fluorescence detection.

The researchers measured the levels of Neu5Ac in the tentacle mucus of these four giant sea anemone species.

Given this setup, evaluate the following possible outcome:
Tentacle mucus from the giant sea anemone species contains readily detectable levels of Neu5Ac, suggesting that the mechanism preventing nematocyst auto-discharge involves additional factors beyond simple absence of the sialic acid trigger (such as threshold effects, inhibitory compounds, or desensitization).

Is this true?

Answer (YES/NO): NO